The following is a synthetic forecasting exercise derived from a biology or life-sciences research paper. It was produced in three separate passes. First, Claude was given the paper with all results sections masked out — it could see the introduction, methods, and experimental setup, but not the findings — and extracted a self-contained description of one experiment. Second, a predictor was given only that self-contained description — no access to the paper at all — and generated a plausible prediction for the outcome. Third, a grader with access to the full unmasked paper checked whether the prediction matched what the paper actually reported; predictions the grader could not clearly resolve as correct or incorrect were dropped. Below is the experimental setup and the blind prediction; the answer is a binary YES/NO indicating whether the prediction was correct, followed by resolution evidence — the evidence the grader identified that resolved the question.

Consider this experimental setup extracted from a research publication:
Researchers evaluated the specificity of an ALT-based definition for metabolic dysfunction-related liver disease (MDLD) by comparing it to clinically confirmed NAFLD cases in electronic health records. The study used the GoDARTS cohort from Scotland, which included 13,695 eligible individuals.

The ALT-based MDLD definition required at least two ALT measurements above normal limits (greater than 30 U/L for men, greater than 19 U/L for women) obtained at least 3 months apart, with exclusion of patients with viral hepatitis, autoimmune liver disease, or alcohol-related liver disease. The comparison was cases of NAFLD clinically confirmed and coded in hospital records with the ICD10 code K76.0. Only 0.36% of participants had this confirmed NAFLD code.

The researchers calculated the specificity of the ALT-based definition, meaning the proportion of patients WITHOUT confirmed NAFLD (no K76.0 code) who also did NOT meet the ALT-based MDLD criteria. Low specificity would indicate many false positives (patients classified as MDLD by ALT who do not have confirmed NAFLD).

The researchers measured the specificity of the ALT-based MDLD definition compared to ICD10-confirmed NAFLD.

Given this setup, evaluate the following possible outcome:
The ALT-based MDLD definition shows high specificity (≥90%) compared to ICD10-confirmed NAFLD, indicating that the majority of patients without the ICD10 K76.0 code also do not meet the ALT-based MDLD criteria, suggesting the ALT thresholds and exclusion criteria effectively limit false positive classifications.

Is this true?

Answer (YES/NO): NO